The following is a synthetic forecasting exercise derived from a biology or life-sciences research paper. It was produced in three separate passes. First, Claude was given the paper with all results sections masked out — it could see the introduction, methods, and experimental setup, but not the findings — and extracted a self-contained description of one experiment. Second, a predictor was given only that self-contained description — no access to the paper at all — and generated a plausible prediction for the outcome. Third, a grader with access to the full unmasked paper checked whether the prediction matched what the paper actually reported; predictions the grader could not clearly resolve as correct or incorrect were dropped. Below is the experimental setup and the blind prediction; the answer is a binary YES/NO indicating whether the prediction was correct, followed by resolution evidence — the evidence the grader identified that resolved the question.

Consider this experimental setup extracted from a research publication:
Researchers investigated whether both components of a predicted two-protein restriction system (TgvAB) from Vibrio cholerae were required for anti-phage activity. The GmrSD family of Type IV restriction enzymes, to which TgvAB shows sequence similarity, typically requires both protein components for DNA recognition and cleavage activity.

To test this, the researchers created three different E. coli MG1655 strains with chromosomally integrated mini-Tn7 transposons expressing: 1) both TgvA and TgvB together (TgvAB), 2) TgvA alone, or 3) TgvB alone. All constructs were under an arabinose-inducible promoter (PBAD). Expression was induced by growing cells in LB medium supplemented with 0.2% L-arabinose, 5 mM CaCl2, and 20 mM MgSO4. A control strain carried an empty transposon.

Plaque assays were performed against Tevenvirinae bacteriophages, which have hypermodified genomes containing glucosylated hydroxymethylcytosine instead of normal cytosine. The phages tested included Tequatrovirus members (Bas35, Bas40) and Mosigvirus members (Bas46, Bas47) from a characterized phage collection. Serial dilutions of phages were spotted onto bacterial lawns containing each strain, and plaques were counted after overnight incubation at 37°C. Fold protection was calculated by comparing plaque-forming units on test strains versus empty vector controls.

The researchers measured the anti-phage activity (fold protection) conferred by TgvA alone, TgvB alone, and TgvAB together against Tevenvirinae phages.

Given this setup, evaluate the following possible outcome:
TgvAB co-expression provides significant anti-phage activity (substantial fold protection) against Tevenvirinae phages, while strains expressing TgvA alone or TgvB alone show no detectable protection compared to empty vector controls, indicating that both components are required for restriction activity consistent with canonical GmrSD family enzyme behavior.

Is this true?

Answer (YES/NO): YES